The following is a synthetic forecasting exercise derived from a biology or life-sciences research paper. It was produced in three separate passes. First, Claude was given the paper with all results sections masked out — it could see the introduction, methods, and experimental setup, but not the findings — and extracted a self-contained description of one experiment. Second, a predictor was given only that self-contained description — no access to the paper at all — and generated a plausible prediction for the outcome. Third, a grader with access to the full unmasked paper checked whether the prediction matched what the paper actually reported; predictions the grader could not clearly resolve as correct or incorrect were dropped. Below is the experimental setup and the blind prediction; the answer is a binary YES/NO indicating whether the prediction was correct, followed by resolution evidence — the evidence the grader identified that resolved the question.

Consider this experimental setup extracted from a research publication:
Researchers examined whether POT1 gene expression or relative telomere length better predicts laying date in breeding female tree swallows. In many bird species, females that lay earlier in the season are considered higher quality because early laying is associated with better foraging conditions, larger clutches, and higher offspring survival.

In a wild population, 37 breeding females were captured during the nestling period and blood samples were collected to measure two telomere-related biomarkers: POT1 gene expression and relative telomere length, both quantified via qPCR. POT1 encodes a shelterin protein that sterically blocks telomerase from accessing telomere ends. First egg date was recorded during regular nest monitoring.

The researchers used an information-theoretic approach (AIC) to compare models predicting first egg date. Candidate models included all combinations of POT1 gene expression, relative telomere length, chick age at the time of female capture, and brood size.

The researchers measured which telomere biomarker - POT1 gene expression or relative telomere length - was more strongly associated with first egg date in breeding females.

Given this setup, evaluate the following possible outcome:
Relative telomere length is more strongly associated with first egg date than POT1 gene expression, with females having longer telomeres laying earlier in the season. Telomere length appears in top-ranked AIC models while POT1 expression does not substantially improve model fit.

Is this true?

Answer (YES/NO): NO